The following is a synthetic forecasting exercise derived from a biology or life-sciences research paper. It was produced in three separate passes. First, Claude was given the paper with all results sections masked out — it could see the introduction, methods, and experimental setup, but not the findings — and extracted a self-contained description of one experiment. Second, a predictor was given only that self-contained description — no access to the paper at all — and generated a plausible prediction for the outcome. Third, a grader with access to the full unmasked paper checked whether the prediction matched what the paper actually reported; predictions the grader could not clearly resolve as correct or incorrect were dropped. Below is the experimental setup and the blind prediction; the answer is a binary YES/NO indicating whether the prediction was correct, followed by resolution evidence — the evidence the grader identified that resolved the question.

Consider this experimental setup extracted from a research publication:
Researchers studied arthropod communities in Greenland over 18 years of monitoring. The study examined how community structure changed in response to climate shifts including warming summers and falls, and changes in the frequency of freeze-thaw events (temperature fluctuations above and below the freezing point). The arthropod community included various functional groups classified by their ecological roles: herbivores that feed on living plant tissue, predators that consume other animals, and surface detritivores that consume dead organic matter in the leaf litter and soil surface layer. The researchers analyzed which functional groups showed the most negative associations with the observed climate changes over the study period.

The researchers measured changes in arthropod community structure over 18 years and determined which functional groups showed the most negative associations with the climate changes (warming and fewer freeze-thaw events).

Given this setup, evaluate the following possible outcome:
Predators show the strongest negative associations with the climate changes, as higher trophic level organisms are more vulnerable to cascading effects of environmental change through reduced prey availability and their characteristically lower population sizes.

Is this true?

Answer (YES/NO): NO